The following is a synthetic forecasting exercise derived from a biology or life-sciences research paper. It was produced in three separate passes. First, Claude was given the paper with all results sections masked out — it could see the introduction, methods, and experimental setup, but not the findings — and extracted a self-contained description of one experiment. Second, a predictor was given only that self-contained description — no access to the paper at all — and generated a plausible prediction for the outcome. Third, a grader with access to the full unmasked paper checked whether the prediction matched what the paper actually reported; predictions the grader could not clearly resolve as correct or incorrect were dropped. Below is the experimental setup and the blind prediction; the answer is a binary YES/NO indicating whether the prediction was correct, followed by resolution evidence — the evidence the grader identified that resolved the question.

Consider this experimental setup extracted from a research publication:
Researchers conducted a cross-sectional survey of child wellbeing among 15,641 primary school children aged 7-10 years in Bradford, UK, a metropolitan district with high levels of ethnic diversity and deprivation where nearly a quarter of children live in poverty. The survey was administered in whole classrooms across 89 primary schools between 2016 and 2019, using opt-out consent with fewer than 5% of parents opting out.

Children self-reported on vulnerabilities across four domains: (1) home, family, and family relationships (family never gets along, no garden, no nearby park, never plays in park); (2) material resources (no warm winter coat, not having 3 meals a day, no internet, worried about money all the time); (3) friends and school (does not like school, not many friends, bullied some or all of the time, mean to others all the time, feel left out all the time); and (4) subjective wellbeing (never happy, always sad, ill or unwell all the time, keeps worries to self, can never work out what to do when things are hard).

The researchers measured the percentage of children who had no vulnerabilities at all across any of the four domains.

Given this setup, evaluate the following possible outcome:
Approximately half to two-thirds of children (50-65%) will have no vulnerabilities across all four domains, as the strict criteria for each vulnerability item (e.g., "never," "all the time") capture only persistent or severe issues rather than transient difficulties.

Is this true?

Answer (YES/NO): NO